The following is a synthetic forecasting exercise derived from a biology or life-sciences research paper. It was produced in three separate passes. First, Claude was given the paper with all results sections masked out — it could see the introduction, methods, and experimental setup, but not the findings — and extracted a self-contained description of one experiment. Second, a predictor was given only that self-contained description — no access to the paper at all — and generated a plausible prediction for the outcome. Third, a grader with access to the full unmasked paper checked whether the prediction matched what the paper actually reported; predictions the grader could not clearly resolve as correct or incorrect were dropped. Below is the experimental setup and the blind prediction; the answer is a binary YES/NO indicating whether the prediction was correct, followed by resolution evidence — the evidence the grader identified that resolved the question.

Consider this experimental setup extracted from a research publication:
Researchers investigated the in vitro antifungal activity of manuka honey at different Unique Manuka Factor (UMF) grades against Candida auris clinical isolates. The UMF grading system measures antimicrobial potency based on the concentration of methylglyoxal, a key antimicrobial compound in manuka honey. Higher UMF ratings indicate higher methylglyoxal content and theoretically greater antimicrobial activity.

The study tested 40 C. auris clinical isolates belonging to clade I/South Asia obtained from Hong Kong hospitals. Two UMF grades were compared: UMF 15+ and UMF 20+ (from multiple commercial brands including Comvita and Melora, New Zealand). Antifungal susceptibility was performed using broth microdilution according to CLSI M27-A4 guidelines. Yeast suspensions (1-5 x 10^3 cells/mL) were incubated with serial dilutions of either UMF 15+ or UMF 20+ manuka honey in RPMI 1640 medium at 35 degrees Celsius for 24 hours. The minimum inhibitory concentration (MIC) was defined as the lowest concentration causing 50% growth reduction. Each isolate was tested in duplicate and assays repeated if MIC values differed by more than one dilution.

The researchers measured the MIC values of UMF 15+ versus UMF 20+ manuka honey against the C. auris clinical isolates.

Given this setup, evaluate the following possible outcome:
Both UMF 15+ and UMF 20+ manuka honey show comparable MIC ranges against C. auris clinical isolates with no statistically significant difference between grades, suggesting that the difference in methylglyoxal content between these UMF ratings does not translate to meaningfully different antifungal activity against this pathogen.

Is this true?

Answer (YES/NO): NO